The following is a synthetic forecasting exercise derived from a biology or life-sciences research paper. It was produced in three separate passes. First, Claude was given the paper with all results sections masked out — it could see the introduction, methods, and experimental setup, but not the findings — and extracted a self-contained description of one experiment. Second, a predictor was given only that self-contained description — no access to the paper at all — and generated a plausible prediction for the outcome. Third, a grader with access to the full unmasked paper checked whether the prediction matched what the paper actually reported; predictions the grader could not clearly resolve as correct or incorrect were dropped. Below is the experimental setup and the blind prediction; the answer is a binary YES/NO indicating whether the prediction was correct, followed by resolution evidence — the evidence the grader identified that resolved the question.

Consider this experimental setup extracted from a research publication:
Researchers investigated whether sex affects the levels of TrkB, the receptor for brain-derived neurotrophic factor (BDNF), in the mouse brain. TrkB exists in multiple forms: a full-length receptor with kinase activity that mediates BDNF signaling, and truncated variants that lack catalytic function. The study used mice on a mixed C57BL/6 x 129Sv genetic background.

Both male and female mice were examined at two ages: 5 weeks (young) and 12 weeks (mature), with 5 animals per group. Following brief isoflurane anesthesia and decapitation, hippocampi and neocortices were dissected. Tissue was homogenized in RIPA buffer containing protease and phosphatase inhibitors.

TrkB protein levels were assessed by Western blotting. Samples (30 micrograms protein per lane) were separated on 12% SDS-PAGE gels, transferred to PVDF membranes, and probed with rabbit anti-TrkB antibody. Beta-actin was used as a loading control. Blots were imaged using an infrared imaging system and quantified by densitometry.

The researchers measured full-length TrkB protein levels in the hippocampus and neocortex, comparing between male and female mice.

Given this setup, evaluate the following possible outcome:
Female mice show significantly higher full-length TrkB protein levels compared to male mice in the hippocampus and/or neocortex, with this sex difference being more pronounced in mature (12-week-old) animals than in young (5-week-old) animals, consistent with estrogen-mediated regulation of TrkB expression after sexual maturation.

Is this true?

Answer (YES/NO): NO